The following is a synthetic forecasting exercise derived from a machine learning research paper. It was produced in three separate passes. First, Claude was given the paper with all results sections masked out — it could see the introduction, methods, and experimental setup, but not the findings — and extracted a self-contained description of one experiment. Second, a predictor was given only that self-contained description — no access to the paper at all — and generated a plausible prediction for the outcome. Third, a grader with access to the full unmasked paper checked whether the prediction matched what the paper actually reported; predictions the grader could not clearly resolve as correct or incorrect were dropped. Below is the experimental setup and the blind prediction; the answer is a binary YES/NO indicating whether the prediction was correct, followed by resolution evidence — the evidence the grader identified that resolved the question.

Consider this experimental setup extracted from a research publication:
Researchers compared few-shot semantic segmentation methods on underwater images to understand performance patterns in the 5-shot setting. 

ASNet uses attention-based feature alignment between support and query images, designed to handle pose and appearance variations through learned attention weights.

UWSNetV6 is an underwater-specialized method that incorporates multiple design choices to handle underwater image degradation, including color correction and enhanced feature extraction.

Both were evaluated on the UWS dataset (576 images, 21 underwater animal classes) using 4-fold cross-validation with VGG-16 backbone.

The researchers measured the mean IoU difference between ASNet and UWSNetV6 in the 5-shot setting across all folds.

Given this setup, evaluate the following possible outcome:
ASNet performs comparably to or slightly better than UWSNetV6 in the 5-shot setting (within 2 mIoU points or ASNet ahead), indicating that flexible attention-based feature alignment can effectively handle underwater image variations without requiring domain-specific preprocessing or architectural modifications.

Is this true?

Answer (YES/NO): YES